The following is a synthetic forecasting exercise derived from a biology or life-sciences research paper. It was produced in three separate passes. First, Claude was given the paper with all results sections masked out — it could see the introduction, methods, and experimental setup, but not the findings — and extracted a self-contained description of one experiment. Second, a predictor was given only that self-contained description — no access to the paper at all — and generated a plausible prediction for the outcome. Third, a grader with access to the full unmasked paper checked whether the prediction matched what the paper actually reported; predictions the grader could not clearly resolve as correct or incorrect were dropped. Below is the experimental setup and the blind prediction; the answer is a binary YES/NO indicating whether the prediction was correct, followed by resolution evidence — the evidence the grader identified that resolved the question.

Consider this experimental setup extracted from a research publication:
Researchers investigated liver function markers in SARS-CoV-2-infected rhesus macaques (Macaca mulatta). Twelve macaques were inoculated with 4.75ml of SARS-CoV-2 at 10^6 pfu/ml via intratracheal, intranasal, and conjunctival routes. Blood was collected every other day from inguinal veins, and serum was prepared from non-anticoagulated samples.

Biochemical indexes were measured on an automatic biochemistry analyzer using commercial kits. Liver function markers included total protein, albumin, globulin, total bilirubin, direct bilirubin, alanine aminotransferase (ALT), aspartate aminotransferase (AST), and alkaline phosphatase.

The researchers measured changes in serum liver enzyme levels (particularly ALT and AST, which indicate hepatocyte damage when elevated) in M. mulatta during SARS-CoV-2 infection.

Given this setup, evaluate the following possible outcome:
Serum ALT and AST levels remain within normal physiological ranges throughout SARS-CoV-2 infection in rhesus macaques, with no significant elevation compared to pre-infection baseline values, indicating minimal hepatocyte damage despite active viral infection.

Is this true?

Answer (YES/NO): YES